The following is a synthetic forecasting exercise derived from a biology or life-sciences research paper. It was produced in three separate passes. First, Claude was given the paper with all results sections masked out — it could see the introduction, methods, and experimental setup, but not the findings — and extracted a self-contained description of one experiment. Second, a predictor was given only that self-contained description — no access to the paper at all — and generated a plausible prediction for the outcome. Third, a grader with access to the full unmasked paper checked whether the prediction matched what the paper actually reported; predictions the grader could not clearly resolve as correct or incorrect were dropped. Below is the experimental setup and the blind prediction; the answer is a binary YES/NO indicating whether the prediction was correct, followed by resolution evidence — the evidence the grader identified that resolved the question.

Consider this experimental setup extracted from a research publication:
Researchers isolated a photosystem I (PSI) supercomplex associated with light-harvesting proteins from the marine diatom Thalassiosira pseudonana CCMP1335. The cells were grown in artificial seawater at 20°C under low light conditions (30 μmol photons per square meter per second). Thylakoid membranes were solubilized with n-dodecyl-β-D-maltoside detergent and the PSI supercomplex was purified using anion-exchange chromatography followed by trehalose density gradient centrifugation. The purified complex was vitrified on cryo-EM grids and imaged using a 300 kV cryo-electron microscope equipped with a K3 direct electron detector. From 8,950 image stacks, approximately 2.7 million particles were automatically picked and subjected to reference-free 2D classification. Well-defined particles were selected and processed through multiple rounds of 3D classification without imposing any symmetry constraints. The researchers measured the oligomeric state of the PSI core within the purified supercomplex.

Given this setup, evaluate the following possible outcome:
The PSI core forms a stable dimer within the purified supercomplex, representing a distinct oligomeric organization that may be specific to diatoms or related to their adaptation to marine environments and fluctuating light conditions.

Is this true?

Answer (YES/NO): NO